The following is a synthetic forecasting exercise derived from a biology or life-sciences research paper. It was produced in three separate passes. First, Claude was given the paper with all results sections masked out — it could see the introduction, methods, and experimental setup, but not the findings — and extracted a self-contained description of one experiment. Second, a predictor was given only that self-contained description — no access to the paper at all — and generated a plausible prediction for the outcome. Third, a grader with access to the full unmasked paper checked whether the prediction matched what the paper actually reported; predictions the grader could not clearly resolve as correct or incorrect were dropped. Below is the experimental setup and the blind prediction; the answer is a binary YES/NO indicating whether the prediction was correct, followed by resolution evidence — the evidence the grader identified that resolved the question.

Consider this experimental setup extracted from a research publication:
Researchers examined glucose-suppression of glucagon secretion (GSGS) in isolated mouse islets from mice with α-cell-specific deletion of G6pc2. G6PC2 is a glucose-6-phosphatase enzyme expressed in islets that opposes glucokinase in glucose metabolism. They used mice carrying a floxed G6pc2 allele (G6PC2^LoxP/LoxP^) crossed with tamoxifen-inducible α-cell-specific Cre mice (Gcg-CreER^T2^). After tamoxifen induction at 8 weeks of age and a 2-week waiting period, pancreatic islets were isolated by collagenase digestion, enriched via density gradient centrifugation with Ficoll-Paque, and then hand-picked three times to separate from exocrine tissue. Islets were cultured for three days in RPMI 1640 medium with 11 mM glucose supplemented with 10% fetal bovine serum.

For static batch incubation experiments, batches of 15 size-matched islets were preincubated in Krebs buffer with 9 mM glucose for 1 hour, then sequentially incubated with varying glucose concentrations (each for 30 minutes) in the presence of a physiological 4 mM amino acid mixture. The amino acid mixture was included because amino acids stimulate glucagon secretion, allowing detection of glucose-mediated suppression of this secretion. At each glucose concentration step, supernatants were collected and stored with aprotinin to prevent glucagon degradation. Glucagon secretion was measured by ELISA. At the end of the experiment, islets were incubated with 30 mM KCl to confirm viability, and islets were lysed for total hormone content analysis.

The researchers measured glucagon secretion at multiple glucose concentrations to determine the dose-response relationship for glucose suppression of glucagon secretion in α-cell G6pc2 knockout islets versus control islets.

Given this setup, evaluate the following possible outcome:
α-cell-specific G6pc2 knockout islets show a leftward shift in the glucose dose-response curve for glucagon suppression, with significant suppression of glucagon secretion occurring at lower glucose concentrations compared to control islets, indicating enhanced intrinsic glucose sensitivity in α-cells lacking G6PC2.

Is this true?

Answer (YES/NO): YES